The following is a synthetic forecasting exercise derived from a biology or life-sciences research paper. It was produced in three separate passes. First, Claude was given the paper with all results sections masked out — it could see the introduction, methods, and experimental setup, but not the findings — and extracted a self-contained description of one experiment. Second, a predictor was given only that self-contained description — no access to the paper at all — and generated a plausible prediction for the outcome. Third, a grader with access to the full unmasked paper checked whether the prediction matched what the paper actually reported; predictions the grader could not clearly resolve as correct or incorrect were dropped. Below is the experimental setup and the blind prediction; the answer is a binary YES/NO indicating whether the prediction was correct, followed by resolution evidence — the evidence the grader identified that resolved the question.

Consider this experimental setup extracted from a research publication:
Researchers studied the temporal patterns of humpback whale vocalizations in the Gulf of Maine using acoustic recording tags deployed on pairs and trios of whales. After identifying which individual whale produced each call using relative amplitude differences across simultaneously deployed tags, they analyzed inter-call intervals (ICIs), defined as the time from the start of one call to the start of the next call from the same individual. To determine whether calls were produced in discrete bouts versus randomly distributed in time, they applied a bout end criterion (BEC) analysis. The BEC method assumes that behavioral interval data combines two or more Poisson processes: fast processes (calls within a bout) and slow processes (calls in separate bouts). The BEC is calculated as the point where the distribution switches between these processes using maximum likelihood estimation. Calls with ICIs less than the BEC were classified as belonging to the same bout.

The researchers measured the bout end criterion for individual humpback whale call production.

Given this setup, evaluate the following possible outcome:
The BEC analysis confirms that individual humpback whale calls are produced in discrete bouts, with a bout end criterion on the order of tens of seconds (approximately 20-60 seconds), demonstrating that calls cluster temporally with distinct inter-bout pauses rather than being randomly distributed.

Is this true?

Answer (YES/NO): NO